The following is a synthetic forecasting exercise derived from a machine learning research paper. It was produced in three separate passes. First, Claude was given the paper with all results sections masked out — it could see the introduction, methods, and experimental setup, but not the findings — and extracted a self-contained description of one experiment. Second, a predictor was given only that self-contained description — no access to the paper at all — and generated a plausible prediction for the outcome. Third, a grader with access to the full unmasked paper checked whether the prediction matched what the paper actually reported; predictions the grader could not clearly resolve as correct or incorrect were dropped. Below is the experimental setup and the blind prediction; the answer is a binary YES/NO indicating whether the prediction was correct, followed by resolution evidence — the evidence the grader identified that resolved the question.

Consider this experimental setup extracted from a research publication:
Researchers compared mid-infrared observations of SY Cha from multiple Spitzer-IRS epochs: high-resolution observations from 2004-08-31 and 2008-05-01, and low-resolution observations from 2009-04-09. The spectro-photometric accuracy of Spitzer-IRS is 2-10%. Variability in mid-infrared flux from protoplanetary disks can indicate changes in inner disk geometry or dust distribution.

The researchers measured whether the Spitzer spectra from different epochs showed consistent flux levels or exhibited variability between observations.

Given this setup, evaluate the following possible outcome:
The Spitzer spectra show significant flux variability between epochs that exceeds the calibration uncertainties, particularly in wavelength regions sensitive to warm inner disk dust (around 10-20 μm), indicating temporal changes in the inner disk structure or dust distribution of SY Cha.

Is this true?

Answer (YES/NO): NO